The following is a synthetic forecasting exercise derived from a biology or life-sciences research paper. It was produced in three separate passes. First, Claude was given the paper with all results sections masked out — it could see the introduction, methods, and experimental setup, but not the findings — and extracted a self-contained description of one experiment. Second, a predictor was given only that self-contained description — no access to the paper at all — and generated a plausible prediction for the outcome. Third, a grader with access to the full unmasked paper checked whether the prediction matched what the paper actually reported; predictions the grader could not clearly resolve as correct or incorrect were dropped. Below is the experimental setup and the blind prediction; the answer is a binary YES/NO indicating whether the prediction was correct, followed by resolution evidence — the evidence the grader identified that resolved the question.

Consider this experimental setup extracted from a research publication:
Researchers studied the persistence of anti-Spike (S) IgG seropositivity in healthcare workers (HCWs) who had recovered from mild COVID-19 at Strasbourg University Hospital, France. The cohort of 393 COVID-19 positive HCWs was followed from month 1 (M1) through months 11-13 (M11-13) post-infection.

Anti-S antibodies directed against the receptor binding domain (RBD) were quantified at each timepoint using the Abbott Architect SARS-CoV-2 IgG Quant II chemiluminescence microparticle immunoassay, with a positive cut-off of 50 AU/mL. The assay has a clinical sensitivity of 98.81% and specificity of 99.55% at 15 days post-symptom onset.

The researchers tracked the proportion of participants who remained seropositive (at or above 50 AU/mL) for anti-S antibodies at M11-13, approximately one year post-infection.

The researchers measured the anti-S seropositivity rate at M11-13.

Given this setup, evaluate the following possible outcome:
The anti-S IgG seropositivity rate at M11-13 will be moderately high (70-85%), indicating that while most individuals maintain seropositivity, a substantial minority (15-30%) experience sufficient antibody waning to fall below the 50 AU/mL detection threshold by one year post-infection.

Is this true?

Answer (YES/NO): NO